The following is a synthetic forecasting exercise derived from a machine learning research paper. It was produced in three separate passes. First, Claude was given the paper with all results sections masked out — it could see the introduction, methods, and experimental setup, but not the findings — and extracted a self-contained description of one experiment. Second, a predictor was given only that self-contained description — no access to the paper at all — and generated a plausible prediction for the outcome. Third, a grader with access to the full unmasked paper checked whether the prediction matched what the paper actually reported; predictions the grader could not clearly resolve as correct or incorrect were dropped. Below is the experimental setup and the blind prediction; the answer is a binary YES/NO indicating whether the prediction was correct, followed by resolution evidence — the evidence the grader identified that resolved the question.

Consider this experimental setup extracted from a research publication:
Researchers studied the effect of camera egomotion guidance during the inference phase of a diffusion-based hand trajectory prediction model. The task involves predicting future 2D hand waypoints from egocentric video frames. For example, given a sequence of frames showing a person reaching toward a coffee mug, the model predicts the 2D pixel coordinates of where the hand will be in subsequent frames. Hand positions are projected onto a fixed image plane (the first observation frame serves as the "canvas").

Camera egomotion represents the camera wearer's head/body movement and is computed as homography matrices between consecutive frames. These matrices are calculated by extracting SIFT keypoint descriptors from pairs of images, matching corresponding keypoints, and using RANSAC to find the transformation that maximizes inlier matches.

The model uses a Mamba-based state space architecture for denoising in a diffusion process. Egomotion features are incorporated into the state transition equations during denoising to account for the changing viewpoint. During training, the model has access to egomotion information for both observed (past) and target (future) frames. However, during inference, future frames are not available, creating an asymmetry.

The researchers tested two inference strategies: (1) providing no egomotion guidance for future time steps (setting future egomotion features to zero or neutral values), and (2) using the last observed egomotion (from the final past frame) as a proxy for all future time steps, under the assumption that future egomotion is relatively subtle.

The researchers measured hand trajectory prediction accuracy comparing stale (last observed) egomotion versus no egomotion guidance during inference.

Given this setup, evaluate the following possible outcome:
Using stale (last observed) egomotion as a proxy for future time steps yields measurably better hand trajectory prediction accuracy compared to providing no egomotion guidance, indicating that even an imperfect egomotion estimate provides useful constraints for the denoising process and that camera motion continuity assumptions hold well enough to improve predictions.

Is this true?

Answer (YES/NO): YES